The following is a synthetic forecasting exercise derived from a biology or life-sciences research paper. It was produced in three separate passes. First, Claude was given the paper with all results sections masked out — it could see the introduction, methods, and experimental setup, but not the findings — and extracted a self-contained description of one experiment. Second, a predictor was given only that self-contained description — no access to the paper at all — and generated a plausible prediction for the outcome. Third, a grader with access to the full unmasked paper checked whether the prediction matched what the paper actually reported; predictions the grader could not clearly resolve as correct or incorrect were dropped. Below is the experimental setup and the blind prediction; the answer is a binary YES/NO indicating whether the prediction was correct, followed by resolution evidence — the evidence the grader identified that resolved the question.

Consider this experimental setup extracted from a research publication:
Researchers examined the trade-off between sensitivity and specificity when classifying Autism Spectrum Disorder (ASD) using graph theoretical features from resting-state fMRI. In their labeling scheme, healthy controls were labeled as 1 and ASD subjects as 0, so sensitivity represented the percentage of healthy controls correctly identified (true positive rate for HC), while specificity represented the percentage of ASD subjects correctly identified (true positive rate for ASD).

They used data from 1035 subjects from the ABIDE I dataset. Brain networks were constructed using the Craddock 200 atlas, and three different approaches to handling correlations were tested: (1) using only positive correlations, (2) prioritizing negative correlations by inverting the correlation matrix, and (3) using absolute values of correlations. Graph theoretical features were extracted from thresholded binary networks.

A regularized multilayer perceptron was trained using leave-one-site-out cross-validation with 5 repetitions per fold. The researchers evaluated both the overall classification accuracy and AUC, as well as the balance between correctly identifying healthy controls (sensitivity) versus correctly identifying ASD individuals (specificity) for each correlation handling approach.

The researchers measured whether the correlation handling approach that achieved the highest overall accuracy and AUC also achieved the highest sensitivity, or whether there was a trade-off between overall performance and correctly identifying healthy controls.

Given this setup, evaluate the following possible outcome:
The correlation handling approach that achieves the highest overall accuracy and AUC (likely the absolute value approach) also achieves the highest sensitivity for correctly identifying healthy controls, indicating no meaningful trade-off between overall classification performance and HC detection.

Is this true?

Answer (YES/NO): NO